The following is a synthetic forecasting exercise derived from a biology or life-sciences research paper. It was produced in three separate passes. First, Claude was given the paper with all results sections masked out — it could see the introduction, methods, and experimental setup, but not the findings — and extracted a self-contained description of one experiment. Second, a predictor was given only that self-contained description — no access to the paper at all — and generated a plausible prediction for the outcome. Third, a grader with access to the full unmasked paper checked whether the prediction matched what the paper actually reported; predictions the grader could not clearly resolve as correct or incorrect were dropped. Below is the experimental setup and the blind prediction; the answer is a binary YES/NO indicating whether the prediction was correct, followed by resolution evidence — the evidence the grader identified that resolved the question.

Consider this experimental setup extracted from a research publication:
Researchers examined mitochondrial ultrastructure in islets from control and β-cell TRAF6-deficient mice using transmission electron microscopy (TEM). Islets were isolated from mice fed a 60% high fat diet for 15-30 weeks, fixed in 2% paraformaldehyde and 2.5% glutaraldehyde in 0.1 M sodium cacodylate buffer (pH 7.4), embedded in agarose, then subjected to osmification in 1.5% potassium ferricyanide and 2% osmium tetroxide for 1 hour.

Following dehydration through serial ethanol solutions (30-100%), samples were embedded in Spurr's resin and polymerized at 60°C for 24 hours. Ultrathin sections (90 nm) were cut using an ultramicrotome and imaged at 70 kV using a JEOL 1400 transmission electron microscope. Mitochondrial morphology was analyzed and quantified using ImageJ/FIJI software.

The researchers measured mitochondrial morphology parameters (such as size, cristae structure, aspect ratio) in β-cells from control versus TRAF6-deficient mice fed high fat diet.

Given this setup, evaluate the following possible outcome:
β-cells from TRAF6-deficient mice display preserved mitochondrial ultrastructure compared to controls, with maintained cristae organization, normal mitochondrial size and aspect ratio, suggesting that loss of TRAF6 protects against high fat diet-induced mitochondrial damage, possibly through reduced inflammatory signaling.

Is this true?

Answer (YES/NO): NO